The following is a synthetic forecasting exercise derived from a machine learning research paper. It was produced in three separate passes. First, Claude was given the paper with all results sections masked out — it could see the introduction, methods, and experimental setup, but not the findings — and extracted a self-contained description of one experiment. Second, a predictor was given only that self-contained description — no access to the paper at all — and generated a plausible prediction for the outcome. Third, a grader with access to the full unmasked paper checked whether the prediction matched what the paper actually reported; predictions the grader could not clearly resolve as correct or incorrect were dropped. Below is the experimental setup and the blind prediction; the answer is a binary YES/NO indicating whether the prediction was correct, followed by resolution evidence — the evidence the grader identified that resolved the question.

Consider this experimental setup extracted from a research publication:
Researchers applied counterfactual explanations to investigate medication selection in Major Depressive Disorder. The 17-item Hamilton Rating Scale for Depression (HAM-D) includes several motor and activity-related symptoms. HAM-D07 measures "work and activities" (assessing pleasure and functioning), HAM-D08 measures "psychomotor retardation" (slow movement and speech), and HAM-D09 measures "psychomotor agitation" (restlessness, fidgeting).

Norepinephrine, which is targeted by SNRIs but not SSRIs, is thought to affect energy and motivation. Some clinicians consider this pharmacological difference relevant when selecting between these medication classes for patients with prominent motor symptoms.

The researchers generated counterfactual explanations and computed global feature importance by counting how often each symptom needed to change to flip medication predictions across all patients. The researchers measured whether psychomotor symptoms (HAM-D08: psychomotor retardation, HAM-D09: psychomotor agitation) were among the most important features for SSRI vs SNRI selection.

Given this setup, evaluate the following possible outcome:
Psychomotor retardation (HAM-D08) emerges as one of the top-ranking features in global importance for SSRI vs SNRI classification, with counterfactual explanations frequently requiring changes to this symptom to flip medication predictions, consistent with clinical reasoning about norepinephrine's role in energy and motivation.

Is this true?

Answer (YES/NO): NO